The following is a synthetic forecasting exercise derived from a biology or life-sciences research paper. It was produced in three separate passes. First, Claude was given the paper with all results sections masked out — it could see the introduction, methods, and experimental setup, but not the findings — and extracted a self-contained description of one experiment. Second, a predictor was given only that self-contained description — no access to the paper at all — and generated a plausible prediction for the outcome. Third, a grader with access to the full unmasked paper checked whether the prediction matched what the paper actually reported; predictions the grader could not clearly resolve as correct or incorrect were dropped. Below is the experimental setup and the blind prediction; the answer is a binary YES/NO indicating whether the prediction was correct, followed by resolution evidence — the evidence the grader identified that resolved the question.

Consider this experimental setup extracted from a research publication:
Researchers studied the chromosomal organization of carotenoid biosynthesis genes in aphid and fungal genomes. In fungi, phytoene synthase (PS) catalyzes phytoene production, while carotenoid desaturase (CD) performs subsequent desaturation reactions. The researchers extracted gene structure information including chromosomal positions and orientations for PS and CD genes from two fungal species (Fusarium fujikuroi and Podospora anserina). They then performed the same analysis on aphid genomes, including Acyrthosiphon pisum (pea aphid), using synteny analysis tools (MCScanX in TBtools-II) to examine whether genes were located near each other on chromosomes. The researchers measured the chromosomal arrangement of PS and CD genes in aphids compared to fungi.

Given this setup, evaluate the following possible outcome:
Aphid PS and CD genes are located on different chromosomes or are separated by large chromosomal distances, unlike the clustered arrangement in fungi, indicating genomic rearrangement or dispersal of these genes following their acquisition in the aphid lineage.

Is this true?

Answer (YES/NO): NO